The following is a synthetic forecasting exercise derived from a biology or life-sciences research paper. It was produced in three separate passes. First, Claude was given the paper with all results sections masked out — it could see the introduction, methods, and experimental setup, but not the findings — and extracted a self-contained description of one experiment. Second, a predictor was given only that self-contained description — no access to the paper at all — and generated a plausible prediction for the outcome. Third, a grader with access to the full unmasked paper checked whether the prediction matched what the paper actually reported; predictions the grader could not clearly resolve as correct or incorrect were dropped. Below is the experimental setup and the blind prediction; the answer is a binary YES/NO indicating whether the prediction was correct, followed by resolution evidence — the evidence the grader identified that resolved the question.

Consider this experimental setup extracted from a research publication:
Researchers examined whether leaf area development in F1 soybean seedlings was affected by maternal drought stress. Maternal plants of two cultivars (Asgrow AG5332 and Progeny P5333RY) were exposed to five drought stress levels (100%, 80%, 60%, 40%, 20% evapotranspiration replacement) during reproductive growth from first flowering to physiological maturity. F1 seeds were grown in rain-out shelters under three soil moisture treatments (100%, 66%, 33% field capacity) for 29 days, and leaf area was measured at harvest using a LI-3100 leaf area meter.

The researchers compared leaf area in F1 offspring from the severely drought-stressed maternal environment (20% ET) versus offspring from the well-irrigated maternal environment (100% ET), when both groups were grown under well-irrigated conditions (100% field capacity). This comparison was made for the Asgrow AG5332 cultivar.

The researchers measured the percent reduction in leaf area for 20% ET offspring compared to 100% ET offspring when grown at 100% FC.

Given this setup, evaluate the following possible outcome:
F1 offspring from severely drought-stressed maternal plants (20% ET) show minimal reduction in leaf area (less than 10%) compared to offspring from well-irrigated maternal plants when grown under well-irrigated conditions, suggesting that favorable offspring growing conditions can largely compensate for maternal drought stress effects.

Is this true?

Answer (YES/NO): NO